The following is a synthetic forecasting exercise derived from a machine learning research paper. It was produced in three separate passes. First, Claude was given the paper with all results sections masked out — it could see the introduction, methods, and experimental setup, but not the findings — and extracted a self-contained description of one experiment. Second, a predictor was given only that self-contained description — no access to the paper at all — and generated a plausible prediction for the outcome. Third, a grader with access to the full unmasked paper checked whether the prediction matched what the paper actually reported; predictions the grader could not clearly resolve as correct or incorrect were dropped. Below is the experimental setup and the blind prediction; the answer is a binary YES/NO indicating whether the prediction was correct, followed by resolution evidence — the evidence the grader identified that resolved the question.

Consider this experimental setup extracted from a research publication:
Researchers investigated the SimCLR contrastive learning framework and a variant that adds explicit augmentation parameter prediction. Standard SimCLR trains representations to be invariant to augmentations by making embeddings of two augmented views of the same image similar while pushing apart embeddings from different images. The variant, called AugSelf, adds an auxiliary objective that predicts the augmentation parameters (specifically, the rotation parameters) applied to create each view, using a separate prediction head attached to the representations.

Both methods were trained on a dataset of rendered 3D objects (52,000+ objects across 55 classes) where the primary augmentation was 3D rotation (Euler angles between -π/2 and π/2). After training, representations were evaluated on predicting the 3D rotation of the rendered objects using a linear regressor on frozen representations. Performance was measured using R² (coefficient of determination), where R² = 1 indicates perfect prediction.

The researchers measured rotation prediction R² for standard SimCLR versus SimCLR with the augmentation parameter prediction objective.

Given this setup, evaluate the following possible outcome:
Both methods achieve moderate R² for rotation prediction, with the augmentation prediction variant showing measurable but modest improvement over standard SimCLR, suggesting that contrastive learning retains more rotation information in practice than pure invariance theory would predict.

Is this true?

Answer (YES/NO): NO